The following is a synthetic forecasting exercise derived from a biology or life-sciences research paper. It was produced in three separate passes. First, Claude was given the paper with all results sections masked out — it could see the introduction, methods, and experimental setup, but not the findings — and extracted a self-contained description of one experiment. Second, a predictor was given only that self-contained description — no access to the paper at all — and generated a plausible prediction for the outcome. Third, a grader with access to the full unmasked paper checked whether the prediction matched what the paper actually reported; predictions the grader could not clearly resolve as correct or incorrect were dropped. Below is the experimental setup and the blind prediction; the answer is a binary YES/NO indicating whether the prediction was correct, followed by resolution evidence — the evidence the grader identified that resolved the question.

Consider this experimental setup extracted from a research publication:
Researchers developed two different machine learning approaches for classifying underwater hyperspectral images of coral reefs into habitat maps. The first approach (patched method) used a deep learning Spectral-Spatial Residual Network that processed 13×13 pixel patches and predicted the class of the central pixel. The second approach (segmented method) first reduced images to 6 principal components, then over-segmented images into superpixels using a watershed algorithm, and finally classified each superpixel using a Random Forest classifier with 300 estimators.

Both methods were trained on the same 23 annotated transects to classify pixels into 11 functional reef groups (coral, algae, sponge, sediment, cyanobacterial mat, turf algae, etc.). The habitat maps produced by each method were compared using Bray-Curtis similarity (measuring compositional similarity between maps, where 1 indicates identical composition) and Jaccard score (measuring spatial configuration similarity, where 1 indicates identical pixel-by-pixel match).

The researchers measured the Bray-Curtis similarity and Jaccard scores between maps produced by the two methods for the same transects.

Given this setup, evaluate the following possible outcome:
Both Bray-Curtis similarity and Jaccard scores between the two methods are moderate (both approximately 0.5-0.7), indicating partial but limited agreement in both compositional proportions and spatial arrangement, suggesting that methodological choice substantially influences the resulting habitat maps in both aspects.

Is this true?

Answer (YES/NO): NO